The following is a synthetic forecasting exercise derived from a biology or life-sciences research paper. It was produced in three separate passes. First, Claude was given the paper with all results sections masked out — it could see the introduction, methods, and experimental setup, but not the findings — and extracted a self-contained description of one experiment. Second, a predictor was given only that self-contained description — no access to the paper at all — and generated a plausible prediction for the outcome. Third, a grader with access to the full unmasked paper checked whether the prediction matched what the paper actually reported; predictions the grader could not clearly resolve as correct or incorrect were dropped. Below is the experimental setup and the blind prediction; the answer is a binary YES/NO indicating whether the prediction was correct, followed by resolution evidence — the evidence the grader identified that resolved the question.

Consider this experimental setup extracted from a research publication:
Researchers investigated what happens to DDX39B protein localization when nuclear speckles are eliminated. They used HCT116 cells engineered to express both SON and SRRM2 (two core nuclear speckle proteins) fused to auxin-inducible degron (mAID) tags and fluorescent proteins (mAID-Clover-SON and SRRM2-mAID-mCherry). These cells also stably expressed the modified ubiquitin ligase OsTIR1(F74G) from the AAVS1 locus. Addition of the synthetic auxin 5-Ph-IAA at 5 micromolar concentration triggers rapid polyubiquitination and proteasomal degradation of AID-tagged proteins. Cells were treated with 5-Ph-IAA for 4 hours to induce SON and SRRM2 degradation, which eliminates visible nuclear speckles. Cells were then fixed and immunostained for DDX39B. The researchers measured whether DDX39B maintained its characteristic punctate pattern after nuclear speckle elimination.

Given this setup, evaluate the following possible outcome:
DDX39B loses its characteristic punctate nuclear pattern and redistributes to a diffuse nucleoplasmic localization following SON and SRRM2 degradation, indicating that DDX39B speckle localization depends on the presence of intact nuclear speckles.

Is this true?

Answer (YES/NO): NO